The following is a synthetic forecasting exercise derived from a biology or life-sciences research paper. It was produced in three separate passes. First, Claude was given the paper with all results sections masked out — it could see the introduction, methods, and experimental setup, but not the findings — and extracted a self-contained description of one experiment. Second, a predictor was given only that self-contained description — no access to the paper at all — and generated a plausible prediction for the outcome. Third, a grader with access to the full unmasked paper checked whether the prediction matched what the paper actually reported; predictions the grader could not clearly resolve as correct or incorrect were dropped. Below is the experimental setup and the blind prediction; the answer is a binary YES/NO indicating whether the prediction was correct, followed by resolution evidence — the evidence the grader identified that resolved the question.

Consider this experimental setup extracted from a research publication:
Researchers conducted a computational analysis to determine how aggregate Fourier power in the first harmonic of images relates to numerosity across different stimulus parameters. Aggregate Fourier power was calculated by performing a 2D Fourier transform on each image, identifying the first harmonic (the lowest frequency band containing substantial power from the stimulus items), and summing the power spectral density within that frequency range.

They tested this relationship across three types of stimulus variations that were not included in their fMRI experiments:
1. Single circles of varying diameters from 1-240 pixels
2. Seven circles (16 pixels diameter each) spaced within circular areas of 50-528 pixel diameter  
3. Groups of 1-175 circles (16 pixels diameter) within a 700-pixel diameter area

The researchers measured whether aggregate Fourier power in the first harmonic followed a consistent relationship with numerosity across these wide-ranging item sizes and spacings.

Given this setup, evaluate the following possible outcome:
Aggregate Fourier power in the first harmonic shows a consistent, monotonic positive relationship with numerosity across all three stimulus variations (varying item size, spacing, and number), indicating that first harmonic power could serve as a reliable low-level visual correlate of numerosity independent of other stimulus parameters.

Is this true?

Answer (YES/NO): NO